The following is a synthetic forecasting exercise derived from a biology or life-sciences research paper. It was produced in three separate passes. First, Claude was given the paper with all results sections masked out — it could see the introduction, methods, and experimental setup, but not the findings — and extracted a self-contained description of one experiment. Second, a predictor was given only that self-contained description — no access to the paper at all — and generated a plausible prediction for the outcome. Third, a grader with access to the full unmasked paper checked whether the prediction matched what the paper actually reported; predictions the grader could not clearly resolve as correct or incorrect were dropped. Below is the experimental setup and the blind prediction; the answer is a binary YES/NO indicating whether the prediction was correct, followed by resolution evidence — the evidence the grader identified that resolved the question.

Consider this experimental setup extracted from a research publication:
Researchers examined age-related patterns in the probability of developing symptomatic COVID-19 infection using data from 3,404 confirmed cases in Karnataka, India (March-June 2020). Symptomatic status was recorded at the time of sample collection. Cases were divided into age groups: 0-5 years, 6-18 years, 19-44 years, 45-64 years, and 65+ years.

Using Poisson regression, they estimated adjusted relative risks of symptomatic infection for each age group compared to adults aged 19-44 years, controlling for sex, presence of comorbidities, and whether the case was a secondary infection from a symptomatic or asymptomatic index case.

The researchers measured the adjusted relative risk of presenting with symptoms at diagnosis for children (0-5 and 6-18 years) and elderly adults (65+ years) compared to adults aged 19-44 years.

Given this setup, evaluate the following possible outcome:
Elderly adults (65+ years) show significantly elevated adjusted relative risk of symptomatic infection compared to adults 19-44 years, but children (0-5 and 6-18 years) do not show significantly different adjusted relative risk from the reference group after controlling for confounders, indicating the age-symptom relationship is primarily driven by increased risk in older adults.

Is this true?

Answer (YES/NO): NO